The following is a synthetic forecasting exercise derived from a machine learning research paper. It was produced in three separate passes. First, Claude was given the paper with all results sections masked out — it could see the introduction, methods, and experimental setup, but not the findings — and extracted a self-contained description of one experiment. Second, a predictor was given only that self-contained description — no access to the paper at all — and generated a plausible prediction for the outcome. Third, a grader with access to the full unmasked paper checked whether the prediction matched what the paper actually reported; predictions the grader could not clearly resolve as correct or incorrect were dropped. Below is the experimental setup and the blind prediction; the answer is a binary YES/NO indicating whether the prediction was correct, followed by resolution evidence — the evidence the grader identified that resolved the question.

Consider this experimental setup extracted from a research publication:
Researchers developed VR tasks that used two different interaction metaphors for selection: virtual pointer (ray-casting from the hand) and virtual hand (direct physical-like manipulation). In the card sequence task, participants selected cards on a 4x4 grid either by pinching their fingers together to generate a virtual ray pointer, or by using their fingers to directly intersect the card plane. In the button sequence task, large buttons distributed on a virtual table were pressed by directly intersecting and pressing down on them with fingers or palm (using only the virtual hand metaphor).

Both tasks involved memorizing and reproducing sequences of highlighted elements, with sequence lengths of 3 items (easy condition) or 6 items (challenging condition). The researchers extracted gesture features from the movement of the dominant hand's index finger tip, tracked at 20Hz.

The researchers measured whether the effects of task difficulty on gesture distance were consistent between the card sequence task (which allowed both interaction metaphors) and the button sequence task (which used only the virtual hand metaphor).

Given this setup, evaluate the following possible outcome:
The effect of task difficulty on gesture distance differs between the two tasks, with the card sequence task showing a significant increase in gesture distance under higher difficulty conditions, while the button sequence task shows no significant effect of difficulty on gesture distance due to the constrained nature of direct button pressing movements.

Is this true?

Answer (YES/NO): NO